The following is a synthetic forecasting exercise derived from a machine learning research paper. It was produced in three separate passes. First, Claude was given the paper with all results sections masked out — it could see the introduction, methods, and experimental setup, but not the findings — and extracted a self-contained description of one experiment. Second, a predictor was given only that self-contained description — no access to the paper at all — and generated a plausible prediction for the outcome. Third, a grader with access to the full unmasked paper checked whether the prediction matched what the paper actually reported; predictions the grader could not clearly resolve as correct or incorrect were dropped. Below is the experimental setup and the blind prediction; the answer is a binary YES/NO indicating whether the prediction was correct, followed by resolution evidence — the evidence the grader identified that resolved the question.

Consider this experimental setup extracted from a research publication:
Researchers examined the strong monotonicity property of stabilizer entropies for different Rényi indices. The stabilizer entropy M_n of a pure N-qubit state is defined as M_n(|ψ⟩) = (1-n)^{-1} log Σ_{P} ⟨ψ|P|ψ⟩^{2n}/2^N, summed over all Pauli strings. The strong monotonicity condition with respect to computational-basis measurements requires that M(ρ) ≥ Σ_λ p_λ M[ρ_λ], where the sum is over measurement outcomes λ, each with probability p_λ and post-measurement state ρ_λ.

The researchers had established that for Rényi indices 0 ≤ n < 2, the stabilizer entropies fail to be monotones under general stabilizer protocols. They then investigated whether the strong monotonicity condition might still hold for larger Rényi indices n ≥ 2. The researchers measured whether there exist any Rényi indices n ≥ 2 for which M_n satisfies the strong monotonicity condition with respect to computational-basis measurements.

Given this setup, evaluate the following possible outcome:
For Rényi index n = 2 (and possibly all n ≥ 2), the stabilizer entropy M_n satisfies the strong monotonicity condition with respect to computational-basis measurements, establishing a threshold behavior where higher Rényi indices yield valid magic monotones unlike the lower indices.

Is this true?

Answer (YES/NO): NO